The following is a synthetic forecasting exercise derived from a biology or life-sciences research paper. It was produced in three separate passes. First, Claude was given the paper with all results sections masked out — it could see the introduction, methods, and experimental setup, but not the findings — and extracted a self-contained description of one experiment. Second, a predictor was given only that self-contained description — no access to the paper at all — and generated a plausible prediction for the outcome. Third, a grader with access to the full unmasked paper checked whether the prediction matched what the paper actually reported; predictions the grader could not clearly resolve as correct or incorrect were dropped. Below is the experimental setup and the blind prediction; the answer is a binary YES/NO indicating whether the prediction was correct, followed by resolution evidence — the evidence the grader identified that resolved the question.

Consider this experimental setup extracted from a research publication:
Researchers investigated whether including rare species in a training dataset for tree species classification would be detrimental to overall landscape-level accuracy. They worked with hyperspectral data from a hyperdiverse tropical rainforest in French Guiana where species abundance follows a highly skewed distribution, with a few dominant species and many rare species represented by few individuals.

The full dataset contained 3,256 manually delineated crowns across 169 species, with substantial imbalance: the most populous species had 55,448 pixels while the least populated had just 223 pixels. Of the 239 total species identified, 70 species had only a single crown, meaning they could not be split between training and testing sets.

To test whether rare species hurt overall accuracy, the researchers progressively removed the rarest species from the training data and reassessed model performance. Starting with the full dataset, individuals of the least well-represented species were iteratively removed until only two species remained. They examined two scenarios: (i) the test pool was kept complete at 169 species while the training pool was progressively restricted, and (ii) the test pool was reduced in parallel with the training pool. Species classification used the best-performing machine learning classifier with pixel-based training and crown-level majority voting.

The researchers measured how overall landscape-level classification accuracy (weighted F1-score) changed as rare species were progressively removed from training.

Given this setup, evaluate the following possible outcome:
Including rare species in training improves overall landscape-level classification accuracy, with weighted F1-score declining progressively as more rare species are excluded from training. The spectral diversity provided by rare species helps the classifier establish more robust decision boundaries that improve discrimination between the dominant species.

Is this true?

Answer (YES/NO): YES